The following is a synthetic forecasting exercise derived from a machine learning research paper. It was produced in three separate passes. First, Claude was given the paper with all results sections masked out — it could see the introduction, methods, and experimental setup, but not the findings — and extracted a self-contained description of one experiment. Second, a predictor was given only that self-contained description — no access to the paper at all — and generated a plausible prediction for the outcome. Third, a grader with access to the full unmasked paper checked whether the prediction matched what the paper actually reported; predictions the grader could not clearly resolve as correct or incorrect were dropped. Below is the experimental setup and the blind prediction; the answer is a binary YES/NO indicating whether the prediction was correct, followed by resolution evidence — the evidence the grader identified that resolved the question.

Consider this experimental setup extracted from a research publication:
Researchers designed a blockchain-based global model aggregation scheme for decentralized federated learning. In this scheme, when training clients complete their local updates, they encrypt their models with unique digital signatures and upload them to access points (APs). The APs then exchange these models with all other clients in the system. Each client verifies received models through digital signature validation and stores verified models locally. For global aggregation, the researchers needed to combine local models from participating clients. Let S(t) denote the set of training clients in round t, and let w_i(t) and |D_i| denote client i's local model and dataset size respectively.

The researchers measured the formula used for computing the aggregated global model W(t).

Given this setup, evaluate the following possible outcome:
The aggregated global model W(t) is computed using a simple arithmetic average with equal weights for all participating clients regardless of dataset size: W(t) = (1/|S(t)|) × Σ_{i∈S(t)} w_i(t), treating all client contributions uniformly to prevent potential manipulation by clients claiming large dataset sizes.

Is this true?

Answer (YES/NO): NO